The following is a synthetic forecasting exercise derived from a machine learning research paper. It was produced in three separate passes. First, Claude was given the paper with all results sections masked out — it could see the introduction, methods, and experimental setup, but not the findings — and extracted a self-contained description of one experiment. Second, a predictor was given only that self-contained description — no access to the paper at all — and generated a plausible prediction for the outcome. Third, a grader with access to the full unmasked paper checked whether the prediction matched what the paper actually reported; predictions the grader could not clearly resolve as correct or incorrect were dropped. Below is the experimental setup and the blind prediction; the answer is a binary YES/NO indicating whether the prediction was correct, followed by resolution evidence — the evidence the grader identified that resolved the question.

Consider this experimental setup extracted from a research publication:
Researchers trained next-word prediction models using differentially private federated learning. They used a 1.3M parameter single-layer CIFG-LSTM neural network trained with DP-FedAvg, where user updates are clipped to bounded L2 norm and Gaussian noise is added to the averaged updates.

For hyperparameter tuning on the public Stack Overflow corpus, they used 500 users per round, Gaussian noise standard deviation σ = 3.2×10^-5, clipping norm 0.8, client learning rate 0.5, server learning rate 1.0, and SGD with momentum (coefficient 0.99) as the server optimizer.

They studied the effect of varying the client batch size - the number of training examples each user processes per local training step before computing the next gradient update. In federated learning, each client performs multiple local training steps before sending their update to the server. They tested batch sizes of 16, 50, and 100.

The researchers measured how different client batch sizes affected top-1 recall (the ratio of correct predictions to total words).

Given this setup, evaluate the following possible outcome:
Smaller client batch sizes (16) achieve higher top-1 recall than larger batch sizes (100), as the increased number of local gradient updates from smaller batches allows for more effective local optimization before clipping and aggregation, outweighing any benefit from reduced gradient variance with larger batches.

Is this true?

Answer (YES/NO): NO